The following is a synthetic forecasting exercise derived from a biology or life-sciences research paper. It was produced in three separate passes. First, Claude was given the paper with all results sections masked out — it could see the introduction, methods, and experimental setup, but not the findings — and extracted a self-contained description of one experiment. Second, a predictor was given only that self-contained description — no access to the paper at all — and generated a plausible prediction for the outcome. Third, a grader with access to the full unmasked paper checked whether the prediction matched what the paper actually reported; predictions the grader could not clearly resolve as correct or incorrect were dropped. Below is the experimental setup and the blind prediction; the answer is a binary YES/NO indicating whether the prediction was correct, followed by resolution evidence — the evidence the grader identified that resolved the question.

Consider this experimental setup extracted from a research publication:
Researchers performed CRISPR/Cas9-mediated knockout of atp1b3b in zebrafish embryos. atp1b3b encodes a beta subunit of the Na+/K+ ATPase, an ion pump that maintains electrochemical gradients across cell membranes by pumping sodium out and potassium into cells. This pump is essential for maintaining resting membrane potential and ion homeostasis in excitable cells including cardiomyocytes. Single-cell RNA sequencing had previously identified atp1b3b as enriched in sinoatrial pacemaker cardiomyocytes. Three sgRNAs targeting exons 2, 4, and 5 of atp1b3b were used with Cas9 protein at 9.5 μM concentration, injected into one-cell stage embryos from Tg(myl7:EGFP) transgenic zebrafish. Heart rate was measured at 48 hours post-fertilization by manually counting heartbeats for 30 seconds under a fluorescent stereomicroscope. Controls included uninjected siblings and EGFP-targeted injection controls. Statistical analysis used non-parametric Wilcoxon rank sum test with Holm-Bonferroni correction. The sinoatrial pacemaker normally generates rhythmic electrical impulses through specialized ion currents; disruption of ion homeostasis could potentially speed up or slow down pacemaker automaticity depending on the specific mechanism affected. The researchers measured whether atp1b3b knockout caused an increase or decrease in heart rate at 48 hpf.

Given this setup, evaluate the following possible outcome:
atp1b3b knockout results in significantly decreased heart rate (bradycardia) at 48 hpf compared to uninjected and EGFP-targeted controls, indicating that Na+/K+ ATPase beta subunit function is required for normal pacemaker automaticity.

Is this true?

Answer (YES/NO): YES